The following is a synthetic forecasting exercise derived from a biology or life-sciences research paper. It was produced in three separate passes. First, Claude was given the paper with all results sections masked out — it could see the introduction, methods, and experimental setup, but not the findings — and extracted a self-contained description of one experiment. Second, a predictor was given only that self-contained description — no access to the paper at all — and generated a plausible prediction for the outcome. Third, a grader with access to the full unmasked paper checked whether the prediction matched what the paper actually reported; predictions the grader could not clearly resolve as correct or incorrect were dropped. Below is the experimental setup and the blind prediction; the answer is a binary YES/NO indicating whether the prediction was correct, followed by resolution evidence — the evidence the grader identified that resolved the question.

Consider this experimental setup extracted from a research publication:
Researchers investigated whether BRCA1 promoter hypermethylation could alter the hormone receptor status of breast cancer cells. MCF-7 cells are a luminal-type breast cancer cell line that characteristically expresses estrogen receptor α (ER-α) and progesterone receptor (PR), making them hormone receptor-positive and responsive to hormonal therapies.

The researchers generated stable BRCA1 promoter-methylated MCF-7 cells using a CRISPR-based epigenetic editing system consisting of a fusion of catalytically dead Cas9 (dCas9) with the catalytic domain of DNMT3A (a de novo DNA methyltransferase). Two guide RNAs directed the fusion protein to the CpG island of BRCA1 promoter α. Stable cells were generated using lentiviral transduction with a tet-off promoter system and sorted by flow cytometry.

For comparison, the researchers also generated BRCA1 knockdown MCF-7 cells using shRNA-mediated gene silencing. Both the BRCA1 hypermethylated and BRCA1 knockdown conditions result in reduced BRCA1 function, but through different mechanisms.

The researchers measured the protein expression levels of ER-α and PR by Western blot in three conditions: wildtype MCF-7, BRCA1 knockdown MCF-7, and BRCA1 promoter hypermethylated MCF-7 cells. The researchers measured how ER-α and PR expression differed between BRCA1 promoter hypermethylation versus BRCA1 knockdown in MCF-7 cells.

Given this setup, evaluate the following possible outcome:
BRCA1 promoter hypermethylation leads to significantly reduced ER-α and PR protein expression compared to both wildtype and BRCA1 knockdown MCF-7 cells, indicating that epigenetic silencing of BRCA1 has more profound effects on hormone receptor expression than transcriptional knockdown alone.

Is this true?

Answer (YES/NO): NO